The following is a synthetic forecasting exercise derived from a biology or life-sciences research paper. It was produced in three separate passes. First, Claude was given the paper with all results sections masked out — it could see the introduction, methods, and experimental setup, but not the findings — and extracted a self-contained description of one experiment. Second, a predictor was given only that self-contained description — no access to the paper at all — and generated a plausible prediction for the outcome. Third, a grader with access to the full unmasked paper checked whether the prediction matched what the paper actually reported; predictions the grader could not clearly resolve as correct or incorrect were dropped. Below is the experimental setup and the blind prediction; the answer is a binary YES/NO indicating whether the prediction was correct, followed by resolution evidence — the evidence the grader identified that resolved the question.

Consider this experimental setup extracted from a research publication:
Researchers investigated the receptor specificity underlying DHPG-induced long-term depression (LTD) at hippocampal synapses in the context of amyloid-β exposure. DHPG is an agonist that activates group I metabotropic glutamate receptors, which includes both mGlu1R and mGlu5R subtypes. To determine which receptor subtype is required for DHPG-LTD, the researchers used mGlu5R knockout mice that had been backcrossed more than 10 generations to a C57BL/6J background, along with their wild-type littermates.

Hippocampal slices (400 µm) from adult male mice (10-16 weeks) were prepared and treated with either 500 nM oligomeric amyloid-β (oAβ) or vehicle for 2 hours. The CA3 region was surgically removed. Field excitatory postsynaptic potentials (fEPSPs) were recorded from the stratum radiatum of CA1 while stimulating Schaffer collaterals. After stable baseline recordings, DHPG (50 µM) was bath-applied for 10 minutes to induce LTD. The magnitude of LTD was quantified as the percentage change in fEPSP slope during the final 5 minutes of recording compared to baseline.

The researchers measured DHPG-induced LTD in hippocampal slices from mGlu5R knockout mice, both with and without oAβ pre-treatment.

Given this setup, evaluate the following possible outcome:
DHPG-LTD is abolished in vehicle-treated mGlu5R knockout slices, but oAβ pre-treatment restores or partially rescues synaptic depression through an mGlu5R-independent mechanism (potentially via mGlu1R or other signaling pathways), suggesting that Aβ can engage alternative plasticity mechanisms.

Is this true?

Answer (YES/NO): NO